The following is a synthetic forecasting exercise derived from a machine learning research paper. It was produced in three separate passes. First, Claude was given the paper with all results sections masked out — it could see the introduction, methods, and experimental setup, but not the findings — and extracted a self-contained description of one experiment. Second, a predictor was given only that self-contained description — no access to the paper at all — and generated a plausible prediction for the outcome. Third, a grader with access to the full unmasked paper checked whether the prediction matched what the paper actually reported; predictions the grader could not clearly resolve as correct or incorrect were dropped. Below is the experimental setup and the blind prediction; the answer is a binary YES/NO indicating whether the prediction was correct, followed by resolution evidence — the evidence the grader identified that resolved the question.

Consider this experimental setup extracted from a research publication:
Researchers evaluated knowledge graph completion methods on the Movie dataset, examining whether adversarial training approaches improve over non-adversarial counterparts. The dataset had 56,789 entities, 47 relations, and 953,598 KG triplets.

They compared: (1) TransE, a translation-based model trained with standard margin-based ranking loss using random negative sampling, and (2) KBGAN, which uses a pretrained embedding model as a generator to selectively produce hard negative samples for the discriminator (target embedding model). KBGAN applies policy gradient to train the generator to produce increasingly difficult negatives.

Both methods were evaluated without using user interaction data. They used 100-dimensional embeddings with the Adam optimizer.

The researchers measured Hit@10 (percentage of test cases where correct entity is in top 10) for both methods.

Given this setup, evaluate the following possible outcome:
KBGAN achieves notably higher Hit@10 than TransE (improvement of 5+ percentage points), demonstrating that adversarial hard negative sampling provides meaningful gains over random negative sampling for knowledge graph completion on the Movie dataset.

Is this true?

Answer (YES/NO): NO